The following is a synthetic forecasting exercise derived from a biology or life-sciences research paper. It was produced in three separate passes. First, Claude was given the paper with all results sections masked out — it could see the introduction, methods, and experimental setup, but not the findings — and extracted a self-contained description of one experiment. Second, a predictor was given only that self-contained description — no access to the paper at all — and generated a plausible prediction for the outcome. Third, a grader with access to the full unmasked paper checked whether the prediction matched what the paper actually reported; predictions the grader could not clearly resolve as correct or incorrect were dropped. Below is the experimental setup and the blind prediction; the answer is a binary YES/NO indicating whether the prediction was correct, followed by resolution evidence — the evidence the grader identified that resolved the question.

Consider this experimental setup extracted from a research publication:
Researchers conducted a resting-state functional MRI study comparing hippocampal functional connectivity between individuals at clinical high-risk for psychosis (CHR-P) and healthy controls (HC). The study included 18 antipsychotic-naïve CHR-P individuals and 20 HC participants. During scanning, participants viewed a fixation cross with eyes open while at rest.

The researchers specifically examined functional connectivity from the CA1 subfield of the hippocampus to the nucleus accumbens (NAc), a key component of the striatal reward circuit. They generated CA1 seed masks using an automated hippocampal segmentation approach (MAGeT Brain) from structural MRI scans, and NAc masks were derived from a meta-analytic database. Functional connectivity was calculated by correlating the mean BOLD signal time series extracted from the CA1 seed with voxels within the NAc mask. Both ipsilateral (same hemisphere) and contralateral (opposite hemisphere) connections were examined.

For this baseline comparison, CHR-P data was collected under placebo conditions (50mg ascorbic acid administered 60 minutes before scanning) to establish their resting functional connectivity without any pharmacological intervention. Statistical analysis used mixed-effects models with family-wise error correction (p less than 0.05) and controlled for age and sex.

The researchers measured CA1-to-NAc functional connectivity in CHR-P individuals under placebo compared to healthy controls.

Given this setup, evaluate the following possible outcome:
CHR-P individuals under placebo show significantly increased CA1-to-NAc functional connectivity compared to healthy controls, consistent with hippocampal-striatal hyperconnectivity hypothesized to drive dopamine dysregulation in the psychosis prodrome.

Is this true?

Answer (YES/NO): NO